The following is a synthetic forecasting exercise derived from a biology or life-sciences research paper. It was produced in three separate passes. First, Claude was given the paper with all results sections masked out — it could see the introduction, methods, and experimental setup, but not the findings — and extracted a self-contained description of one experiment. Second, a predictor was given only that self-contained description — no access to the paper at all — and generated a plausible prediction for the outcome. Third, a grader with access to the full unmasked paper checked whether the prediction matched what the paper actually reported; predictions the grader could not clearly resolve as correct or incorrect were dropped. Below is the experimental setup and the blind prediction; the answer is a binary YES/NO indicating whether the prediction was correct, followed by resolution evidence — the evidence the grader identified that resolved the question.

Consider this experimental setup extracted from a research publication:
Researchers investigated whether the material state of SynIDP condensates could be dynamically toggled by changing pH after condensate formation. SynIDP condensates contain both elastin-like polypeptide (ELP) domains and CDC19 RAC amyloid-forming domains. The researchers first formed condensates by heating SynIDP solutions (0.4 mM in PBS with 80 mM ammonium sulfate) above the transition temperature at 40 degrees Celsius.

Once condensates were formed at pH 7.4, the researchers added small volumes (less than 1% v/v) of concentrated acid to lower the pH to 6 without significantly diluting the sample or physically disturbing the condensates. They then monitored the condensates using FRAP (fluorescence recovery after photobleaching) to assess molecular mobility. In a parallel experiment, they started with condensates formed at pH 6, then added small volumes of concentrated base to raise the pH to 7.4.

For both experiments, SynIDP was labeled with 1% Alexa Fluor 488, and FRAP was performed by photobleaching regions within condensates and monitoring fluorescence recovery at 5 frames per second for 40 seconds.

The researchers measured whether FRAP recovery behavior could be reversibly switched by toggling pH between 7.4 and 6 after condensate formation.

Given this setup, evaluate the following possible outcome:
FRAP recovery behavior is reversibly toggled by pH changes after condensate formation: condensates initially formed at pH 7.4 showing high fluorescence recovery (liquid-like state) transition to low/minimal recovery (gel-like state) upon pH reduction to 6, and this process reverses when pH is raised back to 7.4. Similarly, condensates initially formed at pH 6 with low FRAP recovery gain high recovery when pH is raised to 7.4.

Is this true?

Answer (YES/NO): NO